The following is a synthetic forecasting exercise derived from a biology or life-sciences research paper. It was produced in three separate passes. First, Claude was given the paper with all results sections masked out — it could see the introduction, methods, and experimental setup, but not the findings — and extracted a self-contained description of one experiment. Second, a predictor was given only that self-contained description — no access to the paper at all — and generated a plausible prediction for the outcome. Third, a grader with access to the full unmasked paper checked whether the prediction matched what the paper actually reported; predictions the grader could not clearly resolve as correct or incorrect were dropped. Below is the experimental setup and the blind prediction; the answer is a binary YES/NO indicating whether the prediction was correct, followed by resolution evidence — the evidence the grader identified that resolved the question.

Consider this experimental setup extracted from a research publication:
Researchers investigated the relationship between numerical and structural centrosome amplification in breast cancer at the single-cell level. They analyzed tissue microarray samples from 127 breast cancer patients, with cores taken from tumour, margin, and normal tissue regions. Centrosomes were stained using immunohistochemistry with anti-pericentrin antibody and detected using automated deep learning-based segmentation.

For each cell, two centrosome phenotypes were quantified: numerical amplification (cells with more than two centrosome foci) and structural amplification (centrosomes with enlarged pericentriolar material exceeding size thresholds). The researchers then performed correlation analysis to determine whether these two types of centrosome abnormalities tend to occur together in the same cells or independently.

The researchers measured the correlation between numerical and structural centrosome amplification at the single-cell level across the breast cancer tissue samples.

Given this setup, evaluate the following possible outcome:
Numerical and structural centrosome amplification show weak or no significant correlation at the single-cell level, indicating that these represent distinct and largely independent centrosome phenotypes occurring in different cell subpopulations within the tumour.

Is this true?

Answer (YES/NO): YES